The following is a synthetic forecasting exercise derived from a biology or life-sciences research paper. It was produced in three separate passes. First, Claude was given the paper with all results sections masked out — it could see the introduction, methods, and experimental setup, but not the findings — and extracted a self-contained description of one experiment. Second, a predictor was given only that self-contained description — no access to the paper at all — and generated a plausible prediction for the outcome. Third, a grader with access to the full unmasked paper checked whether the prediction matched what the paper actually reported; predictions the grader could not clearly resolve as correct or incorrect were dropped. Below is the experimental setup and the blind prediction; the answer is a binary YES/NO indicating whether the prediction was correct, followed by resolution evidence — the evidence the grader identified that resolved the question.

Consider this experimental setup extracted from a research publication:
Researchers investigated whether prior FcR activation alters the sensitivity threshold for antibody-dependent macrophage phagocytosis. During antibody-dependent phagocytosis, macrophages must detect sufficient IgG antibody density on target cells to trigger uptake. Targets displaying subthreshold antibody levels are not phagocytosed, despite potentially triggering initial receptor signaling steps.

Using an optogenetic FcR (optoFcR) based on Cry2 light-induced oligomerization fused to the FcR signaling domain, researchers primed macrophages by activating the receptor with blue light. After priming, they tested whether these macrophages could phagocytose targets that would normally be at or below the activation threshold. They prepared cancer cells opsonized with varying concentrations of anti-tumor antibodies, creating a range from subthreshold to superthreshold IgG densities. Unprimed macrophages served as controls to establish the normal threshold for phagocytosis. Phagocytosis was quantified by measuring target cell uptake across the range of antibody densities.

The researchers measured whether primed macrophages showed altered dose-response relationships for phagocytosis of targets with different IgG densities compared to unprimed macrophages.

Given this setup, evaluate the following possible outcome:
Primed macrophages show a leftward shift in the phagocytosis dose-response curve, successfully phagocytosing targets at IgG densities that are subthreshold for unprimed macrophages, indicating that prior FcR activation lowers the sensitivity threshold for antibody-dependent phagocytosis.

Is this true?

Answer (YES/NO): YES